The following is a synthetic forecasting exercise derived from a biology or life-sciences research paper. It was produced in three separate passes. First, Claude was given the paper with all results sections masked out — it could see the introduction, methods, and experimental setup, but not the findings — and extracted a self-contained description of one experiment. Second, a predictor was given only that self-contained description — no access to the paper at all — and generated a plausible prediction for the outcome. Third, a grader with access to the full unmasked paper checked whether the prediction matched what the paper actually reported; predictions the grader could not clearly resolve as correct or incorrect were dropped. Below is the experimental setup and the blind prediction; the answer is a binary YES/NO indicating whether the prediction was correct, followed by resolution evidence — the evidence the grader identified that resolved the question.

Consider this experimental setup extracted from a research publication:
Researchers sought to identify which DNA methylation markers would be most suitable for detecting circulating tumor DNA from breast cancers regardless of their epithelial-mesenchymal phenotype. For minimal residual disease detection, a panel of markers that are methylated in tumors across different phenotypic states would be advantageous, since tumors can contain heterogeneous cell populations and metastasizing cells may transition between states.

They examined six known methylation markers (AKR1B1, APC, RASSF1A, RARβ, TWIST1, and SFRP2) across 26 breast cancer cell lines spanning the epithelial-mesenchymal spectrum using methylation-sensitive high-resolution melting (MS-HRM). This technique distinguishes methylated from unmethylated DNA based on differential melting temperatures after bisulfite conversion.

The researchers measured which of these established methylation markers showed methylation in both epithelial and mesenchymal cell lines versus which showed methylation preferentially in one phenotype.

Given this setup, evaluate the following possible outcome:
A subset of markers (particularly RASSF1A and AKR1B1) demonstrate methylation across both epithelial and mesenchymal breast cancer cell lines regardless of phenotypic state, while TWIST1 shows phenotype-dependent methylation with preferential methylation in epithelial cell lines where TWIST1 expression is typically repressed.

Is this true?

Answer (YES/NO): NO